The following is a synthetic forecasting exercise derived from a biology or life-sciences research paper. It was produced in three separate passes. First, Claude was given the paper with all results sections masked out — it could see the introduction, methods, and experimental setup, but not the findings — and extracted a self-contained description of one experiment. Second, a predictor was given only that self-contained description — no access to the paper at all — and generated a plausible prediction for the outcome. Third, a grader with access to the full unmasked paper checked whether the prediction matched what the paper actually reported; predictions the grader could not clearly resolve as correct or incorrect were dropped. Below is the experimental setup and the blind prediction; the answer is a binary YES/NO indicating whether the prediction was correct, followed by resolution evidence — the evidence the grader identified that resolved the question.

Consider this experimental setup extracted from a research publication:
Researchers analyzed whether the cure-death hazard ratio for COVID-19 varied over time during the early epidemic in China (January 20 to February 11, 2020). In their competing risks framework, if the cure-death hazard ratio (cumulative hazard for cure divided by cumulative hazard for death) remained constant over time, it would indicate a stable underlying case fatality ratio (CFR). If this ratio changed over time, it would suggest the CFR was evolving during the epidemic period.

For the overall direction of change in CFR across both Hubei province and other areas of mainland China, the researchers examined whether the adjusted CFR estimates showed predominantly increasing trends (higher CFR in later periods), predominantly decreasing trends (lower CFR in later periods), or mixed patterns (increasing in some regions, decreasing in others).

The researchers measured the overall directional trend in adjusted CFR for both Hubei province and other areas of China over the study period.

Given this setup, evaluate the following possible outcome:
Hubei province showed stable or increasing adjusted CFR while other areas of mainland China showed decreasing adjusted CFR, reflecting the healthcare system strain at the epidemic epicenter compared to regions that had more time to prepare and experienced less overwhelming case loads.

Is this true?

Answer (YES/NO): NO